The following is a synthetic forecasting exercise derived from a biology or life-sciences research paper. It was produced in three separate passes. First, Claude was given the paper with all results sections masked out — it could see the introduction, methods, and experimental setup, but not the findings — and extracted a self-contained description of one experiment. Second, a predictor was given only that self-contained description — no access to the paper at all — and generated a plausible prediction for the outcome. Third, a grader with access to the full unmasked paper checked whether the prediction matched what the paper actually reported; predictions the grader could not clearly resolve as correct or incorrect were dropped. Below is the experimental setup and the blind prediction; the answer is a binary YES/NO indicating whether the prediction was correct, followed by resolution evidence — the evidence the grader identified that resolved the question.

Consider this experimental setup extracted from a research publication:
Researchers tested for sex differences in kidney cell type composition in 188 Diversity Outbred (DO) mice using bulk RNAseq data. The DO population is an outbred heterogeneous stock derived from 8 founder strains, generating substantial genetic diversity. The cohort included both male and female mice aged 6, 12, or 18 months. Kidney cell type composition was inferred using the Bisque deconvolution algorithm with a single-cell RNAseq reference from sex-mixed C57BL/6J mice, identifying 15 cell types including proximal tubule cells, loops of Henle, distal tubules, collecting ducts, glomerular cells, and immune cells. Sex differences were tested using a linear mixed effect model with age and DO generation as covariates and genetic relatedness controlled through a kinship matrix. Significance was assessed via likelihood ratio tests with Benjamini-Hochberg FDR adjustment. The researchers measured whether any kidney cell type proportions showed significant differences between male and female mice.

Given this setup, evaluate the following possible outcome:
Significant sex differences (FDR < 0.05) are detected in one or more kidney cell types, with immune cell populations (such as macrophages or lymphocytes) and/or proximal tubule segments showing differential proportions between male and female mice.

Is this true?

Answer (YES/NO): NO